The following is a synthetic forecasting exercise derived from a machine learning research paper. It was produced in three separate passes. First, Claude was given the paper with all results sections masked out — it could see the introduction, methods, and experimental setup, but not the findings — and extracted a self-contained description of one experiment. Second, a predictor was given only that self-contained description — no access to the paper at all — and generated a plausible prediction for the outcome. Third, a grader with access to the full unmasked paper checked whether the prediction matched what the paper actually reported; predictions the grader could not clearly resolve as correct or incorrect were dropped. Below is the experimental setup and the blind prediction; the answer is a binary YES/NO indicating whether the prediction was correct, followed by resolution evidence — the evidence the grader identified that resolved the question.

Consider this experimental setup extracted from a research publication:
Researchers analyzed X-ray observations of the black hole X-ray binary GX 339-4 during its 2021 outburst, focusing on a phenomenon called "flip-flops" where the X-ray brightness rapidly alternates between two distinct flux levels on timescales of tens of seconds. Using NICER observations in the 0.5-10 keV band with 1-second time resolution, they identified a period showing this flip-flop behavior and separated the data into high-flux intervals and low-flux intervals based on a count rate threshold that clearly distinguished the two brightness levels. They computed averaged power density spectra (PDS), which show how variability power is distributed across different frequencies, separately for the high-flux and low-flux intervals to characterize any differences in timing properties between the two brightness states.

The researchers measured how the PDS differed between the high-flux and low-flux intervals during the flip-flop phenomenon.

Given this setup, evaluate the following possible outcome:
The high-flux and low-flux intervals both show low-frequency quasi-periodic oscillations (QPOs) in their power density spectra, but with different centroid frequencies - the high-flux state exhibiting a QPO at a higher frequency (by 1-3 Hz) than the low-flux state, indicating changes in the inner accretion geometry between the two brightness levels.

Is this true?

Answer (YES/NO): NO